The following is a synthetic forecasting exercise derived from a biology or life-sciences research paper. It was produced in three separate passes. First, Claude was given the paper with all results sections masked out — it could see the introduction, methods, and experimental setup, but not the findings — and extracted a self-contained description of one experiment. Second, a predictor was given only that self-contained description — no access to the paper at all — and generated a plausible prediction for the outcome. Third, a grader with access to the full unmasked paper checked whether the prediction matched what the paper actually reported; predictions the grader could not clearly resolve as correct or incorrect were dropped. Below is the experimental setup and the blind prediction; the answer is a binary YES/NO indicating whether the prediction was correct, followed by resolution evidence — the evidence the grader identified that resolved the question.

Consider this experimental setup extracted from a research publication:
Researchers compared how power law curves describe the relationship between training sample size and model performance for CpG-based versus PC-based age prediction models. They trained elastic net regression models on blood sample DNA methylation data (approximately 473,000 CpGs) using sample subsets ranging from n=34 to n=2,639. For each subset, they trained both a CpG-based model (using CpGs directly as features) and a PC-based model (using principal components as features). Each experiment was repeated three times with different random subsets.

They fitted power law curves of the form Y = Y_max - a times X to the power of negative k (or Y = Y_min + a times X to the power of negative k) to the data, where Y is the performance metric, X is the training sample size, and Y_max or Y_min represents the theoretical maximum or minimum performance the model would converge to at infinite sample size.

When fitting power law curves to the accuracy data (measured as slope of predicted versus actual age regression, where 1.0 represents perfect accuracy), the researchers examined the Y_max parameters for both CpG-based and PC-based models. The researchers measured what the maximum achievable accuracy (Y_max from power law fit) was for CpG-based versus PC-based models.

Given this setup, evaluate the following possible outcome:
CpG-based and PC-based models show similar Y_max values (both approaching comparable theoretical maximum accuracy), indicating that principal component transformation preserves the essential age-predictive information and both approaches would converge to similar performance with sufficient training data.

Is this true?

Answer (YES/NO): NO